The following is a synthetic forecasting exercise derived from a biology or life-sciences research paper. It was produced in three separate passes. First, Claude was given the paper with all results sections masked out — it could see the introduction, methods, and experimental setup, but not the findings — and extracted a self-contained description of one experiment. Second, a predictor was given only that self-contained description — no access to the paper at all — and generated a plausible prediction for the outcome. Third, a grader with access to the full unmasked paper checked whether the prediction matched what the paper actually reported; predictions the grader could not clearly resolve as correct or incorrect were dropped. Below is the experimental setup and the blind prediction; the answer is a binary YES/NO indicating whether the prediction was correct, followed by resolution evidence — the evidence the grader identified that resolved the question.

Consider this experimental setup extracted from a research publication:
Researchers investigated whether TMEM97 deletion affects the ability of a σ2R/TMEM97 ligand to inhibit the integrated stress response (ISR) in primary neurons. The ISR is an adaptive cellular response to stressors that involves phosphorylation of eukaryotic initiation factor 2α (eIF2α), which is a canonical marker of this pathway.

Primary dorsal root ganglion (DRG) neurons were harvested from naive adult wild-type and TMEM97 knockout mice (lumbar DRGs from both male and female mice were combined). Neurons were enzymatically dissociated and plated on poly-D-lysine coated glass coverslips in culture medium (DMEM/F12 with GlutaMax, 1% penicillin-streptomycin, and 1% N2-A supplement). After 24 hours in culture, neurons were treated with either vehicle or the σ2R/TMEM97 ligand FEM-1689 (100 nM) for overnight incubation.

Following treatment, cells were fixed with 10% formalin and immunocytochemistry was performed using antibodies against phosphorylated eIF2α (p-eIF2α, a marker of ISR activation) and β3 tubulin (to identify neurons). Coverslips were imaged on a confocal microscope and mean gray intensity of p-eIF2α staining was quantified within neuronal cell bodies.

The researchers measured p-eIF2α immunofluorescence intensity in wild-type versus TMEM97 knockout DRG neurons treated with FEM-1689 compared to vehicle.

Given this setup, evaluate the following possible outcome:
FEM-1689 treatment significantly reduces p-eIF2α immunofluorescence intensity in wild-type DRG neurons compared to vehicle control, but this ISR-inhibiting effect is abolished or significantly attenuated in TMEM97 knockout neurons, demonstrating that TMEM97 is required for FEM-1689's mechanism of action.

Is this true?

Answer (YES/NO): YES